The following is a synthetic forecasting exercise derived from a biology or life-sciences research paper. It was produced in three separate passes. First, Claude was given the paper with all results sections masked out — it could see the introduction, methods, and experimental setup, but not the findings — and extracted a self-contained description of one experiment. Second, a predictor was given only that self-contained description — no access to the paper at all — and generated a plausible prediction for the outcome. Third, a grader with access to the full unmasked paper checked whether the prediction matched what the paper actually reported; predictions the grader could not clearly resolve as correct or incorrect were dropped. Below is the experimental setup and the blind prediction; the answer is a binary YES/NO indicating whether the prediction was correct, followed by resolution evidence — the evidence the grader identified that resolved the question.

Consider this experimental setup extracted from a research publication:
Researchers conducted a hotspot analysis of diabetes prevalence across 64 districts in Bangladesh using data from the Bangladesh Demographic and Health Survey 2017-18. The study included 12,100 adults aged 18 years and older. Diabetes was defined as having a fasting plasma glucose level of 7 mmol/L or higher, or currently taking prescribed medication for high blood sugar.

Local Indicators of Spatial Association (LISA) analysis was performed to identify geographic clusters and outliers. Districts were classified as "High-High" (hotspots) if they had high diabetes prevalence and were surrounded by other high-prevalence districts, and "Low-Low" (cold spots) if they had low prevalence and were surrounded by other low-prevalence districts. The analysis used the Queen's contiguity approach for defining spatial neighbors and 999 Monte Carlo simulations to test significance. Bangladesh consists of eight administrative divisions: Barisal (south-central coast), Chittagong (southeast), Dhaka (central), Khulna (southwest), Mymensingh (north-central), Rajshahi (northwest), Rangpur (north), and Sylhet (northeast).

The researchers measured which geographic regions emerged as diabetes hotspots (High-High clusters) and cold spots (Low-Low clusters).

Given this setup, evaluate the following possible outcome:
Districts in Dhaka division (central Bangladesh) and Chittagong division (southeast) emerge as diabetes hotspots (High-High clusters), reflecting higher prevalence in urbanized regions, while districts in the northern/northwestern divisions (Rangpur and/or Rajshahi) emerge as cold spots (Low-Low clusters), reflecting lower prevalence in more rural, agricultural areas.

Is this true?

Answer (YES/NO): YES